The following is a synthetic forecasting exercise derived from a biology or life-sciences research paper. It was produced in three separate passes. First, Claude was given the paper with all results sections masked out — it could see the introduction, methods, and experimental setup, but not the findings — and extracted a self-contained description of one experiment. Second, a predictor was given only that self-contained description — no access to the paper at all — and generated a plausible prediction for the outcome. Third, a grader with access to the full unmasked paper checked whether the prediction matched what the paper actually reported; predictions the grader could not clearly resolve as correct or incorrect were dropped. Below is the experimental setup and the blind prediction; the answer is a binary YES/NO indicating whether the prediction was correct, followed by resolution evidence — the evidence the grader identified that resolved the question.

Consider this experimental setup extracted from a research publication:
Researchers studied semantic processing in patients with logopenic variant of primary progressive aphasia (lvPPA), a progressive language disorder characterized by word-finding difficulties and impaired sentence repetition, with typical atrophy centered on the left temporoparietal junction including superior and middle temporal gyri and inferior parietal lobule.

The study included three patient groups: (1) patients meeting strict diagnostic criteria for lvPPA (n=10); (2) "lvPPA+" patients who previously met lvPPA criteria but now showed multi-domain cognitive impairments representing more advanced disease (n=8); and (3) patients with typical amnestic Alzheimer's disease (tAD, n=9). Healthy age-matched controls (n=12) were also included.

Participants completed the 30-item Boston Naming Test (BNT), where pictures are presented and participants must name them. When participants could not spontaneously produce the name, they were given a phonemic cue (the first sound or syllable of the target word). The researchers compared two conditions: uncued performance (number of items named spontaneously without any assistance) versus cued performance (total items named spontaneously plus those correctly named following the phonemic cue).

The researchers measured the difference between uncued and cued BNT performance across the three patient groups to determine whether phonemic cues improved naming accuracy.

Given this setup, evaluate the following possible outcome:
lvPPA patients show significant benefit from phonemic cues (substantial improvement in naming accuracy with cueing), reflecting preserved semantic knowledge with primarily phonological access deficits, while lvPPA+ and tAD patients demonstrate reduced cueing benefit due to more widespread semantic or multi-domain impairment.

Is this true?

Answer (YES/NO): NO